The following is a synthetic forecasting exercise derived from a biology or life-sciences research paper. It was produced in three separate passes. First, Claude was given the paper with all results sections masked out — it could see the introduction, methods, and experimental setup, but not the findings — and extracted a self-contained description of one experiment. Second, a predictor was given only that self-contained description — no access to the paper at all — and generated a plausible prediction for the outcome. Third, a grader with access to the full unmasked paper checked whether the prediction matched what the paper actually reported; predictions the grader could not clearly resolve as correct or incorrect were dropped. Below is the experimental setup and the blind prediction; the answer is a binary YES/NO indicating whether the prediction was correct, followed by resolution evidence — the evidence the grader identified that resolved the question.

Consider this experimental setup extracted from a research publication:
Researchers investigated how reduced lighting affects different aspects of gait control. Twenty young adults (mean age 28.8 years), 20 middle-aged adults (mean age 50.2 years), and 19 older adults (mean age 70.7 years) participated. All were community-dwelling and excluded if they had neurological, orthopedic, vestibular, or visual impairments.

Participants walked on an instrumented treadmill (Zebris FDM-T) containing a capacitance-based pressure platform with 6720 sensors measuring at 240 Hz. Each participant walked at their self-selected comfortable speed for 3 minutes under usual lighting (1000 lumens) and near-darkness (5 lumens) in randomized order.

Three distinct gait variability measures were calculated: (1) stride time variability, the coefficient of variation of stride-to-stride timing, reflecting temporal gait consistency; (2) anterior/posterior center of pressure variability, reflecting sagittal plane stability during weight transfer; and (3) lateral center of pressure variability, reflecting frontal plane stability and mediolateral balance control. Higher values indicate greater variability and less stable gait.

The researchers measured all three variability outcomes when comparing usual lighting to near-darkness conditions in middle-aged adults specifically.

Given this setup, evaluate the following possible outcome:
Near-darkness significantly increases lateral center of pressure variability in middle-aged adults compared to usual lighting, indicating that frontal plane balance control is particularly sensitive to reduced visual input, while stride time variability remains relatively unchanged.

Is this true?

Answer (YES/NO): NO